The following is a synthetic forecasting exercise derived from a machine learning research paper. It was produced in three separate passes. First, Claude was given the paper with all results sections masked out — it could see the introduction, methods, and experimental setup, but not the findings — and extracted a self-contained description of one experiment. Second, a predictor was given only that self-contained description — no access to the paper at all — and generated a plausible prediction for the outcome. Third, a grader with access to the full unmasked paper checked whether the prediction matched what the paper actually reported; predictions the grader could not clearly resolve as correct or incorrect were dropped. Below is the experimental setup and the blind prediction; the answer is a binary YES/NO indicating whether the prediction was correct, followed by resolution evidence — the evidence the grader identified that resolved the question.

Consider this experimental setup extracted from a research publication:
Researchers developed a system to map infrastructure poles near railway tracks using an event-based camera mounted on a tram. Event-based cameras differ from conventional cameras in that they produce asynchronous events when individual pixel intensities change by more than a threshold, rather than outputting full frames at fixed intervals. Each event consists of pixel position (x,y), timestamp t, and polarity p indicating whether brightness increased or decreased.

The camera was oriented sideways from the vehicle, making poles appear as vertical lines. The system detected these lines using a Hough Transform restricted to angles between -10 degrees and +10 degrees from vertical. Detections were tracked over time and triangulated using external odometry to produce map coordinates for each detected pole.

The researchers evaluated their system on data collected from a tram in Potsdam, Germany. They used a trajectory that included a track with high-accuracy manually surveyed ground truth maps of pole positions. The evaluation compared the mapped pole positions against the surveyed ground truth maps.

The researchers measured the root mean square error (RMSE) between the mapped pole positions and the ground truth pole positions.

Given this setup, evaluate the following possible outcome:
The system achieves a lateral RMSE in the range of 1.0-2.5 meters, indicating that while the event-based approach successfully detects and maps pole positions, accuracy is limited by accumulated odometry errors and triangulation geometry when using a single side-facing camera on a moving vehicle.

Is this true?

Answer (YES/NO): NO